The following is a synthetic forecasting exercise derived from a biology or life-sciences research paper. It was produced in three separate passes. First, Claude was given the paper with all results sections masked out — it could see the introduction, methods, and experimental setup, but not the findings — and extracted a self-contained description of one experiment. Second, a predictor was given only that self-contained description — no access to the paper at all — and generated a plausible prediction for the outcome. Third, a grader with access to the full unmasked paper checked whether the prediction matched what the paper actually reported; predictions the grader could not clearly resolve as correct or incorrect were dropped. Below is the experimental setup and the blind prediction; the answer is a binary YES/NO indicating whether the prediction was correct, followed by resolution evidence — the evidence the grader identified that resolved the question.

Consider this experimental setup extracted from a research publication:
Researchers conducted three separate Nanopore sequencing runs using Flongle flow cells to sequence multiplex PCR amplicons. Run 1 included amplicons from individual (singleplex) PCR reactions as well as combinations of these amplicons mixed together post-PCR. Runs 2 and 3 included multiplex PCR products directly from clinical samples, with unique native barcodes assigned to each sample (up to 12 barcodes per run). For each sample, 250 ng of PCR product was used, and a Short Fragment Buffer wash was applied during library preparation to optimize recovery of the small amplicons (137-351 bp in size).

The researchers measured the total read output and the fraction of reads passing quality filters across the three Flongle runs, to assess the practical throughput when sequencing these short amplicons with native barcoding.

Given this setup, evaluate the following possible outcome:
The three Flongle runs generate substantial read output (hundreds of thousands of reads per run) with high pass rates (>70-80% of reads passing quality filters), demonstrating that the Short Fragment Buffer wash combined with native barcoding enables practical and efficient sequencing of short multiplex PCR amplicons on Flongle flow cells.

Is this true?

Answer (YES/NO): NO